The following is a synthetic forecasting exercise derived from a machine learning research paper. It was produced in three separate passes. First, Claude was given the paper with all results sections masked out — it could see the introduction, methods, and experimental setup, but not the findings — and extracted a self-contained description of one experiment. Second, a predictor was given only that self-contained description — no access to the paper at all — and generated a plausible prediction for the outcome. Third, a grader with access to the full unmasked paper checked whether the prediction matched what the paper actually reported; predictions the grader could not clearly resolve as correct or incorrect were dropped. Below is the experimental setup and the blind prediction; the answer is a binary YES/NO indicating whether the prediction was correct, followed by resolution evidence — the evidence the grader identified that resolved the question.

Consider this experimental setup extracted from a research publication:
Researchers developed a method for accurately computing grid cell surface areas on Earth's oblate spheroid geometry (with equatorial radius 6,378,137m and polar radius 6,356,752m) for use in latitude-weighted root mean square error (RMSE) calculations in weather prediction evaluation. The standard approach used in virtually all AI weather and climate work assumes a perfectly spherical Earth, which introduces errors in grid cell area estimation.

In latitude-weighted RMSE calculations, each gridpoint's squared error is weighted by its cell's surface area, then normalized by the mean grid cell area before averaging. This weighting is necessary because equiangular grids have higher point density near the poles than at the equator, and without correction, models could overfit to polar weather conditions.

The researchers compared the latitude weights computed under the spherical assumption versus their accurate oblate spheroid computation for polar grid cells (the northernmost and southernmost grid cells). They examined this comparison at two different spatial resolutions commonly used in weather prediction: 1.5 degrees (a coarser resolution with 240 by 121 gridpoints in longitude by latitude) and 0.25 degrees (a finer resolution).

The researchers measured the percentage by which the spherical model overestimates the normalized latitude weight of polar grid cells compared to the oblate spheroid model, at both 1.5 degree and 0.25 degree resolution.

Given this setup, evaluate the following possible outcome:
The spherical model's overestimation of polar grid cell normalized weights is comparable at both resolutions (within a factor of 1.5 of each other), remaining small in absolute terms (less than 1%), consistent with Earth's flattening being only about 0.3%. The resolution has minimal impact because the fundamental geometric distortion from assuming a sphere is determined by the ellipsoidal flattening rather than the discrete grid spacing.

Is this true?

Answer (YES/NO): NO